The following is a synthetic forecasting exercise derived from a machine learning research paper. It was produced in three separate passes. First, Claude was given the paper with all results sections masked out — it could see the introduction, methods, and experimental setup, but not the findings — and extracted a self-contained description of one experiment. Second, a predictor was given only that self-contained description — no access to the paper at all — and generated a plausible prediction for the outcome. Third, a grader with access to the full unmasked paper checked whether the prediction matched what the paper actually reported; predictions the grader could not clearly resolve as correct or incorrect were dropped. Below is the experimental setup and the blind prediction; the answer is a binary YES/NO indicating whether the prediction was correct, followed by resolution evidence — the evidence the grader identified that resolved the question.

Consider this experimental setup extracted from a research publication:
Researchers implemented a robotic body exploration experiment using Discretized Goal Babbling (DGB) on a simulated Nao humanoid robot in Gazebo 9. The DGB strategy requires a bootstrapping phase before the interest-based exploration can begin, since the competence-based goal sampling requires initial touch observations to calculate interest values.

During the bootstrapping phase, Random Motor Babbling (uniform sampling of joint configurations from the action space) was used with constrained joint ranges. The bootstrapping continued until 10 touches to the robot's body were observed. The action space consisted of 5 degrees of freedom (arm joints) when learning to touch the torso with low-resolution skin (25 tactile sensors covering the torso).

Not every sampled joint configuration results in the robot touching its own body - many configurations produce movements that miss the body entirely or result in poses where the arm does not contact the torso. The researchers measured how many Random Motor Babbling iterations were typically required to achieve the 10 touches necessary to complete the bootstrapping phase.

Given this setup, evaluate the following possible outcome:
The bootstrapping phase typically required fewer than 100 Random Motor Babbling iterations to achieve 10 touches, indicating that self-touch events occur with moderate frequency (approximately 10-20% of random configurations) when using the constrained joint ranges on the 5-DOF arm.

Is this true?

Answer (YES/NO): NO